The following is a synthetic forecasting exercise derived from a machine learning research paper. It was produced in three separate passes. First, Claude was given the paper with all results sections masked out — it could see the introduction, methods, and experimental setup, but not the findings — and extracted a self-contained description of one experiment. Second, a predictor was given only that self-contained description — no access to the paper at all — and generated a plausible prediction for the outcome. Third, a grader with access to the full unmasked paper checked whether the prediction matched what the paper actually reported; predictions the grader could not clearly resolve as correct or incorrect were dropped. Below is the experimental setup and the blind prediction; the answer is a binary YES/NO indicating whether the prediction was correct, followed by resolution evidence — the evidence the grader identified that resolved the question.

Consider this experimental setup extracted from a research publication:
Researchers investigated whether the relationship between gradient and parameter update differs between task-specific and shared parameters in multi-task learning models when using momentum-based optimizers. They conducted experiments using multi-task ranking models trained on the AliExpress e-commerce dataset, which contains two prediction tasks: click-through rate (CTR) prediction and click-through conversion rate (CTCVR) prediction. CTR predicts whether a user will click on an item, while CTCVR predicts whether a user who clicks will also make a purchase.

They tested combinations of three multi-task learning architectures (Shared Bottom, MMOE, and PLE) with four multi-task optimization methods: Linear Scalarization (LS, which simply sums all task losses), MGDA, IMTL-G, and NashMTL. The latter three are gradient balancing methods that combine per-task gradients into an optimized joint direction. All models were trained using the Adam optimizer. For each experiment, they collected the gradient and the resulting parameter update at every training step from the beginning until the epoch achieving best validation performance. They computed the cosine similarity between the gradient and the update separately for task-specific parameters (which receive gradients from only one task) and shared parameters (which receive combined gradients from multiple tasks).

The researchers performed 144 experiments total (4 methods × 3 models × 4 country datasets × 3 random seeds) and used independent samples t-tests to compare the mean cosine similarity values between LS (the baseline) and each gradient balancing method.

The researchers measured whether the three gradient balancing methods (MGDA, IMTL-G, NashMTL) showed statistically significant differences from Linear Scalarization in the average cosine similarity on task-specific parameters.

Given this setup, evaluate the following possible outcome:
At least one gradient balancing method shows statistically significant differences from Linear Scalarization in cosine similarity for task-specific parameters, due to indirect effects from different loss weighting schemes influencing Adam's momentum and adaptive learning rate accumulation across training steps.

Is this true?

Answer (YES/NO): NO